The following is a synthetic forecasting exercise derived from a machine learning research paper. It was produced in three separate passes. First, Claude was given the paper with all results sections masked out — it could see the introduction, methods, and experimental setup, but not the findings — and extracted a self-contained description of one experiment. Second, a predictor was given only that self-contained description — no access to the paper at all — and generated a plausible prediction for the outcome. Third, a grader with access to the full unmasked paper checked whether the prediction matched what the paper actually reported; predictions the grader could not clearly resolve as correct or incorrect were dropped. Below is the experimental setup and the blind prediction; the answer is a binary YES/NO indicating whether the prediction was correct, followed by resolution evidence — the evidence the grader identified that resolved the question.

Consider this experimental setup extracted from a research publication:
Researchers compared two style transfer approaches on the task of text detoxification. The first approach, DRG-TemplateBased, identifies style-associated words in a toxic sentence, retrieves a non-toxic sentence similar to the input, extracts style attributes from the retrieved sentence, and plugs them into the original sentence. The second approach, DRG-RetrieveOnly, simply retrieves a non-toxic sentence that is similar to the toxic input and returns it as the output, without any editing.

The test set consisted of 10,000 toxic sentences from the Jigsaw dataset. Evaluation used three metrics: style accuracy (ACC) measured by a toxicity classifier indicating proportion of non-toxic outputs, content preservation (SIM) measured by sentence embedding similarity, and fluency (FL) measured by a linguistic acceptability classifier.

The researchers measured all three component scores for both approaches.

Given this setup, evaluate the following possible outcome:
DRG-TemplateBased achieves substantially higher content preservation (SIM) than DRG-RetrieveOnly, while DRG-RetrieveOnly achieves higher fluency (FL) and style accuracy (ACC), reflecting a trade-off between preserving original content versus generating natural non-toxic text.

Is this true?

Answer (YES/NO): YES